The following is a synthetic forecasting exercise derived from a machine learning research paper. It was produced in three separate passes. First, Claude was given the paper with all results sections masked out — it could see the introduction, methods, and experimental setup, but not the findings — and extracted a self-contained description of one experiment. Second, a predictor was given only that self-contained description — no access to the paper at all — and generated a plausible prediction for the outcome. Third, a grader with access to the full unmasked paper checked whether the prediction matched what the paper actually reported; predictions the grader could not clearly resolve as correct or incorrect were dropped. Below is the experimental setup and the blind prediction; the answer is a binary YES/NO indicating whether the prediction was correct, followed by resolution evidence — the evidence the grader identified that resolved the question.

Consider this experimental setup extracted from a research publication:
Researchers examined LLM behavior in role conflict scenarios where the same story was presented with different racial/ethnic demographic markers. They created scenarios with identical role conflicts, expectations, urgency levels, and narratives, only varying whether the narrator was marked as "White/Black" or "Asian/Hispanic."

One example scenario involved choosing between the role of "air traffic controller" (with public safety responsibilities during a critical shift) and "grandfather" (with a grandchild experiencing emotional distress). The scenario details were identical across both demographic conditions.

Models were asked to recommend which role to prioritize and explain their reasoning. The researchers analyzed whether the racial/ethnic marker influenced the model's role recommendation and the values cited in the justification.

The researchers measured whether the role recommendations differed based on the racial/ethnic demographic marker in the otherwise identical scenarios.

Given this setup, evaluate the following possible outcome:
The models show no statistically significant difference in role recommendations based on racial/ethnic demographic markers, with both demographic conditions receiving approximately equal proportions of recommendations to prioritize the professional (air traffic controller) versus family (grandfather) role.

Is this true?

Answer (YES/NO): NO